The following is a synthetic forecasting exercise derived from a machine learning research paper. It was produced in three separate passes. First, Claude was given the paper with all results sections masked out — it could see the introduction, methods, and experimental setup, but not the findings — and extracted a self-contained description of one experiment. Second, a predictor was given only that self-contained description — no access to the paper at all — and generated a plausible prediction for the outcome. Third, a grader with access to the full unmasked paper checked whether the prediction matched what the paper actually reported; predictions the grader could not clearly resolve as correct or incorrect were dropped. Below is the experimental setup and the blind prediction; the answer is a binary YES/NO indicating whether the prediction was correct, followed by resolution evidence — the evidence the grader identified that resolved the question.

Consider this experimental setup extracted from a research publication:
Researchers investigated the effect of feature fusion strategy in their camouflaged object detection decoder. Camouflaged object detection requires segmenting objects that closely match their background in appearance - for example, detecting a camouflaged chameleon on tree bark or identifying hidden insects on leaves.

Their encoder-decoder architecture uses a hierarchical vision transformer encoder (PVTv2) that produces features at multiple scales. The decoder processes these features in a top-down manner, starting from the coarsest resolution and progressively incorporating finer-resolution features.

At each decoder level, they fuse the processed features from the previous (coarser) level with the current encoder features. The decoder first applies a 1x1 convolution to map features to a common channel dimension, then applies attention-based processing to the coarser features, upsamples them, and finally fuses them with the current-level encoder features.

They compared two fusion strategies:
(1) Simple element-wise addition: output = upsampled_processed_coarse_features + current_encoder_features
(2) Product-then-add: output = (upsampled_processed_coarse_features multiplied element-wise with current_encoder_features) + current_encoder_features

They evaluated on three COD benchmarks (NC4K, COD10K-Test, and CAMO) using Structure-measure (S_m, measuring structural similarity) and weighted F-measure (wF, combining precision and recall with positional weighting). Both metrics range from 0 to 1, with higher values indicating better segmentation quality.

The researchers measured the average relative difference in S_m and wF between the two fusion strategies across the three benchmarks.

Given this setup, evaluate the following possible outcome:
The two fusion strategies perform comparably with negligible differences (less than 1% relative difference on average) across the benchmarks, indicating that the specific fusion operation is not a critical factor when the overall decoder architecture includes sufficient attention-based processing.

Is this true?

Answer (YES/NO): NO